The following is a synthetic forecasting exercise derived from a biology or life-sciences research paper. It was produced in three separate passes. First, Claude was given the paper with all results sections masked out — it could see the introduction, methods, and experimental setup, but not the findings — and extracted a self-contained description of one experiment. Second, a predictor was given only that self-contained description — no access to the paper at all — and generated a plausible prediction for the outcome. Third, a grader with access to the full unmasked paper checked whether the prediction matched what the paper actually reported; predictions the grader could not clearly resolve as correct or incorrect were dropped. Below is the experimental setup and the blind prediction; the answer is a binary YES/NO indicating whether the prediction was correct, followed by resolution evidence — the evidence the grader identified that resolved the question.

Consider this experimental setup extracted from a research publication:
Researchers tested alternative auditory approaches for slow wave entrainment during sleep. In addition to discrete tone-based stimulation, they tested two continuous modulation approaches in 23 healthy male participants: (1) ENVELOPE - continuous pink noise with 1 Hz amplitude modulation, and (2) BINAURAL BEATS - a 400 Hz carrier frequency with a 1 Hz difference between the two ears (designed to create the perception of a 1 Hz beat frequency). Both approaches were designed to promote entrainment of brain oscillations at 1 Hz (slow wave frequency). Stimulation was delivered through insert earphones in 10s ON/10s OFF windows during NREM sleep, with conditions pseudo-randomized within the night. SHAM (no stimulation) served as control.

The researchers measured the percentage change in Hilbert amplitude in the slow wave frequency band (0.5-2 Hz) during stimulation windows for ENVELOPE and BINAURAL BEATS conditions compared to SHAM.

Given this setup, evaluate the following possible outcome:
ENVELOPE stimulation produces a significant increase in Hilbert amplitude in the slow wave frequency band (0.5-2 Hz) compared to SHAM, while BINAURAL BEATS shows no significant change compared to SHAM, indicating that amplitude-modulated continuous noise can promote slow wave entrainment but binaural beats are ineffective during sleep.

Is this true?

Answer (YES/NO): NO